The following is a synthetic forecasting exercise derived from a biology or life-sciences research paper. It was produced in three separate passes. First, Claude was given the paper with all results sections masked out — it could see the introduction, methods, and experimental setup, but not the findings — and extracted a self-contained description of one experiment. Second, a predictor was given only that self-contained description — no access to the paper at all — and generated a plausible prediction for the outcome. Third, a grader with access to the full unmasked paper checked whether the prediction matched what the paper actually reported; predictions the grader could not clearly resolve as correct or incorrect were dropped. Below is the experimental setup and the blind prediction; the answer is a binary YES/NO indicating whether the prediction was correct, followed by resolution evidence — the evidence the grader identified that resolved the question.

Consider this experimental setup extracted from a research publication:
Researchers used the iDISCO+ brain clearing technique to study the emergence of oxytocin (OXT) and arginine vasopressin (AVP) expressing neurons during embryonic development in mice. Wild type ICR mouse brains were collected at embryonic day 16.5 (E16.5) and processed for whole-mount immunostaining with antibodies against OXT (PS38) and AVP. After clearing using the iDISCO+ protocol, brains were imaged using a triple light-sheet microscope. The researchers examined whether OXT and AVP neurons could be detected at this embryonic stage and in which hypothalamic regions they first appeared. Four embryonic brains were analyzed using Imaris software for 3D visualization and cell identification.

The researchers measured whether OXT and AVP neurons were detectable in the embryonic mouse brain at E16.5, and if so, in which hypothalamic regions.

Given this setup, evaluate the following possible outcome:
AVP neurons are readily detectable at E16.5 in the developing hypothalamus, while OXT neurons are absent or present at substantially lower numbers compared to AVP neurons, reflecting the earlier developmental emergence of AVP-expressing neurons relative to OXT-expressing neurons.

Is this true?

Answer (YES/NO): NO